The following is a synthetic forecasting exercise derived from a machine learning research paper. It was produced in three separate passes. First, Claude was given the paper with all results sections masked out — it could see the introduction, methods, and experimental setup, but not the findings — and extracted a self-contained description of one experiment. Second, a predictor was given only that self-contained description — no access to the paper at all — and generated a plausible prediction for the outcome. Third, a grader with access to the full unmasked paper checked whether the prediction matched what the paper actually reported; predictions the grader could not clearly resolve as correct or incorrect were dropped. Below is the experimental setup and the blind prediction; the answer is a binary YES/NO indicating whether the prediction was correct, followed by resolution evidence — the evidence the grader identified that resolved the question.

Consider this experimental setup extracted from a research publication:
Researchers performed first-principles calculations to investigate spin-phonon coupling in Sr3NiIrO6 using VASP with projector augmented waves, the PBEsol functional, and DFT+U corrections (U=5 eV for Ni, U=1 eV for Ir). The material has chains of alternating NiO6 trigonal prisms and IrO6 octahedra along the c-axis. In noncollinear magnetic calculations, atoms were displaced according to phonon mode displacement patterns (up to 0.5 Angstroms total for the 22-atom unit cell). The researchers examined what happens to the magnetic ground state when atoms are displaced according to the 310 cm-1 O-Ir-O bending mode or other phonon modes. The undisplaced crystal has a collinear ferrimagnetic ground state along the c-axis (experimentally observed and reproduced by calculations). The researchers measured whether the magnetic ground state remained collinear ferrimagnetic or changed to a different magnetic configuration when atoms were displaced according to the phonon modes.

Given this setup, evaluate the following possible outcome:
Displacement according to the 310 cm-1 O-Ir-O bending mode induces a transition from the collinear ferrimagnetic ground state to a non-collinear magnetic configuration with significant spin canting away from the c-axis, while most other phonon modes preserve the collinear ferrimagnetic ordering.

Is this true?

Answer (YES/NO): NO